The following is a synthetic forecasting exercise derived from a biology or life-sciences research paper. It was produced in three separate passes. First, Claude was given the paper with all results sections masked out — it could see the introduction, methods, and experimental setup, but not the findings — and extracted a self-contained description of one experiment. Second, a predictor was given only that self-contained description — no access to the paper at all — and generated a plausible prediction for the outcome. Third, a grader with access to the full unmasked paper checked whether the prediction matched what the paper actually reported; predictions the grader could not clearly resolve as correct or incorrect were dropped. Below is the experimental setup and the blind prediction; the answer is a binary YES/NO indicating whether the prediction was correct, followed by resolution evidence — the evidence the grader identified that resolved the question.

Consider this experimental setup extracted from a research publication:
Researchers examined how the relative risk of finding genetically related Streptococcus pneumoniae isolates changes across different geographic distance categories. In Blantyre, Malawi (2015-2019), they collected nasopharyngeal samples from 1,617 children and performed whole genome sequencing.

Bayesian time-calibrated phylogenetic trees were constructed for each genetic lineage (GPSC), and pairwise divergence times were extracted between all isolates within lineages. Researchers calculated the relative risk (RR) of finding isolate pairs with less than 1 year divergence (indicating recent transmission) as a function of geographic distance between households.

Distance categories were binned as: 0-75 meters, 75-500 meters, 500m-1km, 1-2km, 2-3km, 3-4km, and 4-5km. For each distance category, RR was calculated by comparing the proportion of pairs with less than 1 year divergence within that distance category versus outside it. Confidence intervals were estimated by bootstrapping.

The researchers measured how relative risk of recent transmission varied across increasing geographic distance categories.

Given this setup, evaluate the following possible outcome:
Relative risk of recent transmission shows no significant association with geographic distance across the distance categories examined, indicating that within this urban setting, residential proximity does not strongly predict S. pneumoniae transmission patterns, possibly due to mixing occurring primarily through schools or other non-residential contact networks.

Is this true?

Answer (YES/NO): NO